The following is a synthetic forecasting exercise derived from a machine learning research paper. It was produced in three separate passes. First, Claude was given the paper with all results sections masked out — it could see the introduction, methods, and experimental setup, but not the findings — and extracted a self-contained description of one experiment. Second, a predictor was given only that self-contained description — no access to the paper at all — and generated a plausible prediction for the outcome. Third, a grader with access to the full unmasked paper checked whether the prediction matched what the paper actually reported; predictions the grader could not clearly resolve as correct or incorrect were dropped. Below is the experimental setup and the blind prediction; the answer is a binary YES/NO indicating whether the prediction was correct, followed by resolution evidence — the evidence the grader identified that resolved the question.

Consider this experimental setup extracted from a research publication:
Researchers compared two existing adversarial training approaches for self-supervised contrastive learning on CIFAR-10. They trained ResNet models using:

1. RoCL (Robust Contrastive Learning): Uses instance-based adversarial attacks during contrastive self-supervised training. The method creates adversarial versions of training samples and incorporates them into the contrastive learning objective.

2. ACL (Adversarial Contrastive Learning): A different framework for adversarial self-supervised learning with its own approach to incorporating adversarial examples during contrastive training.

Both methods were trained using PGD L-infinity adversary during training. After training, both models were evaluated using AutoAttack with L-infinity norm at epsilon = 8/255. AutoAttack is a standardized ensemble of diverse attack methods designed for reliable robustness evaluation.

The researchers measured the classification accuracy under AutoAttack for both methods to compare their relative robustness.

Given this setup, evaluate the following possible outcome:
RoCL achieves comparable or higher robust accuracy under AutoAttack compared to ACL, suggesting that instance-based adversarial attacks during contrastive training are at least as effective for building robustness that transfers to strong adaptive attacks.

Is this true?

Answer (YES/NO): YES